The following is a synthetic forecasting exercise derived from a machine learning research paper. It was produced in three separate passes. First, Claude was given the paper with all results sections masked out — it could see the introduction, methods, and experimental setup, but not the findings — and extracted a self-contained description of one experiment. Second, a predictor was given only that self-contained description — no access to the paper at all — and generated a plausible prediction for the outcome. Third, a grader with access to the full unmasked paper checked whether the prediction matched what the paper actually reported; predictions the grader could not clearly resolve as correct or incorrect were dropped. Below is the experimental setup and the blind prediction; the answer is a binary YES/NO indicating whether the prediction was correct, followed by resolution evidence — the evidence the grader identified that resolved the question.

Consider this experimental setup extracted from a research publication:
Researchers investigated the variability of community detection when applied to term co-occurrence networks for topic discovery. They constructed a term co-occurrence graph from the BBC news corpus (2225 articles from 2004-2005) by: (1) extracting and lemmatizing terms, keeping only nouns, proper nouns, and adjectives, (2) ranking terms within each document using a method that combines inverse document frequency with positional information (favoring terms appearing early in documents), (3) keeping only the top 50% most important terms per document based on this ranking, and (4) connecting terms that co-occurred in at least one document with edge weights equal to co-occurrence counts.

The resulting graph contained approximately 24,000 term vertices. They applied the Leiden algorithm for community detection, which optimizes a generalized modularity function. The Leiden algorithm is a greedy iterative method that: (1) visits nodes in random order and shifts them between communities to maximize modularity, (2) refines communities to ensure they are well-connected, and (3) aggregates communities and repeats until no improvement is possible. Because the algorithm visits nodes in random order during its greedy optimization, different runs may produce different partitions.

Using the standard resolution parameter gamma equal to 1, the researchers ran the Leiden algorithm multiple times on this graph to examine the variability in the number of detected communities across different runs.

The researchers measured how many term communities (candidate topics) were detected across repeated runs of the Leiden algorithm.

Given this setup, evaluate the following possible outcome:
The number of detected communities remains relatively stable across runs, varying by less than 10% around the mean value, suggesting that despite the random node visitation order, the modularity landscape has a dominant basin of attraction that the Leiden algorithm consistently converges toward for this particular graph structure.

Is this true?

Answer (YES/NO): NO